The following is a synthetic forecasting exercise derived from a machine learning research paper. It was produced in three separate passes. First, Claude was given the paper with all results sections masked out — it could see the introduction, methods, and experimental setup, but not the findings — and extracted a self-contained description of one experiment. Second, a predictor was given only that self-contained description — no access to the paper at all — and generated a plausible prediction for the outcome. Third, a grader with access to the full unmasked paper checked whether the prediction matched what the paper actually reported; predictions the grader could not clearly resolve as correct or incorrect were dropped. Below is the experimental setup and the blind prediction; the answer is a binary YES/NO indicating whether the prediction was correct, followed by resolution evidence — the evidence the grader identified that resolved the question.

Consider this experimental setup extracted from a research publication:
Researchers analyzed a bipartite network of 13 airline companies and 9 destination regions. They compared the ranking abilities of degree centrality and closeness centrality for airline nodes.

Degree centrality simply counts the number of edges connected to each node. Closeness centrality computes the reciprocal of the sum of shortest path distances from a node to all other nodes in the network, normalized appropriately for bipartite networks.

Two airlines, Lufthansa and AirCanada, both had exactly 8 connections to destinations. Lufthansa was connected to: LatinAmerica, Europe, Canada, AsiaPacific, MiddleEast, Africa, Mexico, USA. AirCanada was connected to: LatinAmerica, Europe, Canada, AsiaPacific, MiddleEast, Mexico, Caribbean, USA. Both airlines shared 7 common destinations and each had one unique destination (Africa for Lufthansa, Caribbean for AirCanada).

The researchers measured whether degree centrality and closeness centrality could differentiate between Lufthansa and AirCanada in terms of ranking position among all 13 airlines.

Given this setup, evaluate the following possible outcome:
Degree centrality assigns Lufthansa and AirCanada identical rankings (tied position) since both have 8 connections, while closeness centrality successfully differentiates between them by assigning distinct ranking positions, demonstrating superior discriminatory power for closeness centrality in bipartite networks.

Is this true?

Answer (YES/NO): NO